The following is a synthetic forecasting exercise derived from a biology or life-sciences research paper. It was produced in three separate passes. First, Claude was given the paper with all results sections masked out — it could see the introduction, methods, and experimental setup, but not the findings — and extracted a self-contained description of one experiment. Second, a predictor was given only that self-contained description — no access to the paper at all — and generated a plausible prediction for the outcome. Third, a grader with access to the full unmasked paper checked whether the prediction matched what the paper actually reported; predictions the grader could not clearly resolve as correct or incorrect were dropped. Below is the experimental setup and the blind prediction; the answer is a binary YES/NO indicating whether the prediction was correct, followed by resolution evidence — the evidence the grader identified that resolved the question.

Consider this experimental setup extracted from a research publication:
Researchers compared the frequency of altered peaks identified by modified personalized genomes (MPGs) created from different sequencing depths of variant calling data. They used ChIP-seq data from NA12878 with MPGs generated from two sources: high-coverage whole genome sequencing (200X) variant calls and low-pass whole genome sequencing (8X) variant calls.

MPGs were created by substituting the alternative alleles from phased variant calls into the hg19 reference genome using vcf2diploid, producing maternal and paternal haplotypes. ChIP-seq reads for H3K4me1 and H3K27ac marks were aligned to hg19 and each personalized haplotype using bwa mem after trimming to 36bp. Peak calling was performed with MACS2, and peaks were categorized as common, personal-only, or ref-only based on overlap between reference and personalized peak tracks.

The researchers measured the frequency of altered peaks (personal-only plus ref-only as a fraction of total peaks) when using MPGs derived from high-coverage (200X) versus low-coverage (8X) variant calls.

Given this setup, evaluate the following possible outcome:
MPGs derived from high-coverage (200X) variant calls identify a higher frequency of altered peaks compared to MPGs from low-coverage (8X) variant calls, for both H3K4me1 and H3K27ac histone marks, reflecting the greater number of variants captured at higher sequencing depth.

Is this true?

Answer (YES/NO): YES